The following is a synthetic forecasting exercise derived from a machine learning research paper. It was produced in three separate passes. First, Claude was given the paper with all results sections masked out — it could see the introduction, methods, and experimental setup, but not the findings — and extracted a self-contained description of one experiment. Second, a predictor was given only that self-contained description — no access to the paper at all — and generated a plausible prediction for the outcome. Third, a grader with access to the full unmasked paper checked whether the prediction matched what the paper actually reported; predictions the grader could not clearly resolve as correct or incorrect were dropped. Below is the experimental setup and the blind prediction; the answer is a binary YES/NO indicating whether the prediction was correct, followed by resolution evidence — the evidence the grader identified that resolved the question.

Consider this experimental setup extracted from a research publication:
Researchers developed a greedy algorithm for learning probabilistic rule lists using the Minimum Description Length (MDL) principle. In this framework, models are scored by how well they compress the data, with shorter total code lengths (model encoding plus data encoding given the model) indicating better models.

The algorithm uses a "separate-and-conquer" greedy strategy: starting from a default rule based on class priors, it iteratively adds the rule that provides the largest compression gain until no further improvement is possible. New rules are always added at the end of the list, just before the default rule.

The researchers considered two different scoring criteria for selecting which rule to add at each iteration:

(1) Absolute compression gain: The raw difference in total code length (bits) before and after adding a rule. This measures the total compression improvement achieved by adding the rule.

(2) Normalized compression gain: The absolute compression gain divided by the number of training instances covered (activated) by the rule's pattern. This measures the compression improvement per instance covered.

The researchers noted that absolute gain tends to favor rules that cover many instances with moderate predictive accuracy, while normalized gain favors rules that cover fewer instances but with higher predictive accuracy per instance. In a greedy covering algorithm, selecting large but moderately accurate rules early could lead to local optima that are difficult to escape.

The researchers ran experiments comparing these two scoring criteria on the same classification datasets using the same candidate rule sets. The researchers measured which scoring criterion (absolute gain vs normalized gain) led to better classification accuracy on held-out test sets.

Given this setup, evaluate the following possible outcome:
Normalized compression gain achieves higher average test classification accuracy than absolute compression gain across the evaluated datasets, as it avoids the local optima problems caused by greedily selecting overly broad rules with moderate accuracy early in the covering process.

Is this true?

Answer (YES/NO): YES